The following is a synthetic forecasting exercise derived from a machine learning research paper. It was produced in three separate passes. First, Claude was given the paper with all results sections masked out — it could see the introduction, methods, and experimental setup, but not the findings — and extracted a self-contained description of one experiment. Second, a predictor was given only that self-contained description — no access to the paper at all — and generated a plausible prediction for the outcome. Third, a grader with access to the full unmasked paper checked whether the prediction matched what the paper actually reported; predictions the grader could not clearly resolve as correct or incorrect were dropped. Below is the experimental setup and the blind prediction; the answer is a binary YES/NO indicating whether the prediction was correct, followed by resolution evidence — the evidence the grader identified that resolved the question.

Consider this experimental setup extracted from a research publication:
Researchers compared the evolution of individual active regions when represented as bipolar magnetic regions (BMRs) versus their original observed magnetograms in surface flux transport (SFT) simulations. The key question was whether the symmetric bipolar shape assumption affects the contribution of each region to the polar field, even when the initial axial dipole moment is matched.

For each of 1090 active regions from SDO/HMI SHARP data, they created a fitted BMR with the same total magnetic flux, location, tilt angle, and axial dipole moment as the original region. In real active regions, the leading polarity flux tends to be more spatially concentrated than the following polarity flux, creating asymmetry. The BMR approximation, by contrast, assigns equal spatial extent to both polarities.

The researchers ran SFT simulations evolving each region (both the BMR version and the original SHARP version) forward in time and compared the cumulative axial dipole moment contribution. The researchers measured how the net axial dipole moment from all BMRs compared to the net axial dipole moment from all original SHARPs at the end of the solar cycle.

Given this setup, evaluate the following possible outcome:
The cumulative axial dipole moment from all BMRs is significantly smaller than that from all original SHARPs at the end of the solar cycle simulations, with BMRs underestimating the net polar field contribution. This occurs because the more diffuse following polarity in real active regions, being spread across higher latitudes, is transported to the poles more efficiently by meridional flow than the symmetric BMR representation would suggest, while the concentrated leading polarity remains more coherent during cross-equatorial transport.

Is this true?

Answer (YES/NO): NO